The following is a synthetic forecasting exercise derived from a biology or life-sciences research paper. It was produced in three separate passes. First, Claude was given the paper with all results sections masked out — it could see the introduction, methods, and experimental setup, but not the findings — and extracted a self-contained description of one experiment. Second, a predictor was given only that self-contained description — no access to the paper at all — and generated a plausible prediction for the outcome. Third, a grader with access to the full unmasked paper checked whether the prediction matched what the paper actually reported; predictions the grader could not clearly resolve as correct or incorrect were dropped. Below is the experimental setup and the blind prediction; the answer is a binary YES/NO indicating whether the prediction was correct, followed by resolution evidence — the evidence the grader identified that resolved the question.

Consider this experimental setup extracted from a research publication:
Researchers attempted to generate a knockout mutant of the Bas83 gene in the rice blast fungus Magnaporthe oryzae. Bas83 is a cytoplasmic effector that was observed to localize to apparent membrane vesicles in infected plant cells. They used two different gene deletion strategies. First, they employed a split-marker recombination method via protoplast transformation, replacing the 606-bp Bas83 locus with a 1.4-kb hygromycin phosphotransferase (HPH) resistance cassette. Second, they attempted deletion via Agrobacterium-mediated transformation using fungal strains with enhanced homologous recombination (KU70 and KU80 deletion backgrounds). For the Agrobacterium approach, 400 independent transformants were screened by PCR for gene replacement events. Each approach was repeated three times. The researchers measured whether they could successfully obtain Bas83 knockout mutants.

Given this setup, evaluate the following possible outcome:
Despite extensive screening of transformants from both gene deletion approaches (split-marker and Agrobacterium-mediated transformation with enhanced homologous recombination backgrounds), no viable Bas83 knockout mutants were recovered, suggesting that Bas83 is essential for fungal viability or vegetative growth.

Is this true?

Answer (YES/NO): NO